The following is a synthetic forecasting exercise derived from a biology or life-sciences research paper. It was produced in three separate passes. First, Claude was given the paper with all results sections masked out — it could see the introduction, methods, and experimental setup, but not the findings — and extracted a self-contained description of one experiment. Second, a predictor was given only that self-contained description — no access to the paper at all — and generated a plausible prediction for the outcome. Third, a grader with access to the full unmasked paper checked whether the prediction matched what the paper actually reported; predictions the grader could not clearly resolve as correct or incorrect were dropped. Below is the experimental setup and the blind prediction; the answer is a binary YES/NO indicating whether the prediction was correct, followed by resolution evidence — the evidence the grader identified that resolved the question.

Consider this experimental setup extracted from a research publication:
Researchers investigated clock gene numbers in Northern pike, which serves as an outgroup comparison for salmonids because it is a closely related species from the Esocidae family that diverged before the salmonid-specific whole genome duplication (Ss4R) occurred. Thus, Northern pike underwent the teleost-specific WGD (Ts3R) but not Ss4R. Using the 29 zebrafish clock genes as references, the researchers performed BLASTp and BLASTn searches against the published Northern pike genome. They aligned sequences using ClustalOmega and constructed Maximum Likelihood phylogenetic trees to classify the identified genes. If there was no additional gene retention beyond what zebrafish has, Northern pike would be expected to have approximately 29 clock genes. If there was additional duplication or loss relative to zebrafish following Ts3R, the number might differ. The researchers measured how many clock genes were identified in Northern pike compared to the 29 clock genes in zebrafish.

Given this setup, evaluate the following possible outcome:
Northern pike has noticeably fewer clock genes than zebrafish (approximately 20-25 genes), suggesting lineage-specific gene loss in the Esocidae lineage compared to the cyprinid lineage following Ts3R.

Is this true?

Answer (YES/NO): NO